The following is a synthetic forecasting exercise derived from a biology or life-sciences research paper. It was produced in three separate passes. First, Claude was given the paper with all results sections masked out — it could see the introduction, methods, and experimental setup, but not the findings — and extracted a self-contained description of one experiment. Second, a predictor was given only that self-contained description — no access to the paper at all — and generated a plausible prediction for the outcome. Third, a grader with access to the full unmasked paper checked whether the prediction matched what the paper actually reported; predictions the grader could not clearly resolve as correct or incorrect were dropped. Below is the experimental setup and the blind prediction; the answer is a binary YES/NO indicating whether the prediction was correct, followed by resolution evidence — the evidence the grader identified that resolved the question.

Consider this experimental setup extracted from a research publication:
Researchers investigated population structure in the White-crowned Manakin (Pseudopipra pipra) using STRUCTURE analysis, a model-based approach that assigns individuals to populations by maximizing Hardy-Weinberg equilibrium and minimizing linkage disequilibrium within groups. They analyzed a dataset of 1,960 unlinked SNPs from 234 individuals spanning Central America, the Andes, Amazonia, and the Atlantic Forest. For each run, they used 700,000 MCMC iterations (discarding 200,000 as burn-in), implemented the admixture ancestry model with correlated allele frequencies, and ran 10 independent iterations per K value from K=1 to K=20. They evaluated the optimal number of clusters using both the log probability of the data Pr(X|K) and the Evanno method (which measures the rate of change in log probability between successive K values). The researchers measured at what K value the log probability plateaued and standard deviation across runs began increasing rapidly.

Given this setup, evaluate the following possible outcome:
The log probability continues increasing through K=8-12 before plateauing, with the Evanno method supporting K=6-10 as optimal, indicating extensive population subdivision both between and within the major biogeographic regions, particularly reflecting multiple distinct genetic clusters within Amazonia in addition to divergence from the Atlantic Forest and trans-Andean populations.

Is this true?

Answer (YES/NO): NO